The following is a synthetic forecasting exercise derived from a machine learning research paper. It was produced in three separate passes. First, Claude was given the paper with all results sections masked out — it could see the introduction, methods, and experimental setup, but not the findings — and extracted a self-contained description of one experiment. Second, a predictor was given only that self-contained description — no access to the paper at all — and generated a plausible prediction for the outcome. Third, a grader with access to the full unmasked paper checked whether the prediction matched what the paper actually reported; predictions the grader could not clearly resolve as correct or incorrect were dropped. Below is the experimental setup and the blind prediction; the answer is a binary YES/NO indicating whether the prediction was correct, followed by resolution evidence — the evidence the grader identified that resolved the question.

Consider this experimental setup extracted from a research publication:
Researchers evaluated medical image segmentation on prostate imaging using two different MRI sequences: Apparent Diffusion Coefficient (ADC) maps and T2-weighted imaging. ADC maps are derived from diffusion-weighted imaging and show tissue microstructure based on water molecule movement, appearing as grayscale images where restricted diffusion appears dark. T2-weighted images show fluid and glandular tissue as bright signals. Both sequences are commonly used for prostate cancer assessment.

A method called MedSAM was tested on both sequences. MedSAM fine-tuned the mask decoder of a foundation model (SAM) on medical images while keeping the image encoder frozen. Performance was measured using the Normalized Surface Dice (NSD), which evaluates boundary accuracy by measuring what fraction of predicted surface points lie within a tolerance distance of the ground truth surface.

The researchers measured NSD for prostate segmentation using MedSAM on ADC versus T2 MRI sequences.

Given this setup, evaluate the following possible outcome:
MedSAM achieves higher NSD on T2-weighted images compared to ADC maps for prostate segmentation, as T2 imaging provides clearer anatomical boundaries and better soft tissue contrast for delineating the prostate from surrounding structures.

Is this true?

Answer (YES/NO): NO